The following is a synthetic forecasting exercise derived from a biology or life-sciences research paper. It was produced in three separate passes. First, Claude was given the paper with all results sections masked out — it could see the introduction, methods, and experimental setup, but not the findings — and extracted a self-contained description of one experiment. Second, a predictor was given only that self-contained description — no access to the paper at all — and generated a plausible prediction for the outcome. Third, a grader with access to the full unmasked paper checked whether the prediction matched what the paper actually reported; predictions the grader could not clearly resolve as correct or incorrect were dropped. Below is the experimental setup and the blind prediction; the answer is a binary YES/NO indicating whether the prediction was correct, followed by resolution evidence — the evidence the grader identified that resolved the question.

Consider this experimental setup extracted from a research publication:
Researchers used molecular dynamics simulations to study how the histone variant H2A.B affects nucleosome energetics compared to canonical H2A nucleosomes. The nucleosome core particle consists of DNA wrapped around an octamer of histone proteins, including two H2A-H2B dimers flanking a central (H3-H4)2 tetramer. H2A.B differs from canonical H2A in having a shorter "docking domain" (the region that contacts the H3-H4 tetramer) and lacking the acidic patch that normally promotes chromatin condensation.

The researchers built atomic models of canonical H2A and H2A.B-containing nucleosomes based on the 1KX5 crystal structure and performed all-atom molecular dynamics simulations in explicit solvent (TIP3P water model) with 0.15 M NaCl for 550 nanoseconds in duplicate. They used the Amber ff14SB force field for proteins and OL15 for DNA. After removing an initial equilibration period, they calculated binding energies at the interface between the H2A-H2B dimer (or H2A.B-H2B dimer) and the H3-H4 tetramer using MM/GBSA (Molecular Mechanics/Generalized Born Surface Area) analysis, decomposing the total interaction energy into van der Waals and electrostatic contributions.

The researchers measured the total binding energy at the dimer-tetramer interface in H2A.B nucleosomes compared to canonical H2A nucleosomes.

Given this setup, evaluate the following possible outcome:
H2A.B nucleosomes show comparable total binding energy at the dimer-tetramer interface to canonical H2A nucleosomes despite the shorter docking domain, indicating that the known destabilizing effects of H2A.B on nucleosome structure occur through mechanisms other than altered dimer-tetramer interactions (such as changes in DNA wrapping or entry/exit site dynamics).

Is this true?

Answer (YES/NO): NO